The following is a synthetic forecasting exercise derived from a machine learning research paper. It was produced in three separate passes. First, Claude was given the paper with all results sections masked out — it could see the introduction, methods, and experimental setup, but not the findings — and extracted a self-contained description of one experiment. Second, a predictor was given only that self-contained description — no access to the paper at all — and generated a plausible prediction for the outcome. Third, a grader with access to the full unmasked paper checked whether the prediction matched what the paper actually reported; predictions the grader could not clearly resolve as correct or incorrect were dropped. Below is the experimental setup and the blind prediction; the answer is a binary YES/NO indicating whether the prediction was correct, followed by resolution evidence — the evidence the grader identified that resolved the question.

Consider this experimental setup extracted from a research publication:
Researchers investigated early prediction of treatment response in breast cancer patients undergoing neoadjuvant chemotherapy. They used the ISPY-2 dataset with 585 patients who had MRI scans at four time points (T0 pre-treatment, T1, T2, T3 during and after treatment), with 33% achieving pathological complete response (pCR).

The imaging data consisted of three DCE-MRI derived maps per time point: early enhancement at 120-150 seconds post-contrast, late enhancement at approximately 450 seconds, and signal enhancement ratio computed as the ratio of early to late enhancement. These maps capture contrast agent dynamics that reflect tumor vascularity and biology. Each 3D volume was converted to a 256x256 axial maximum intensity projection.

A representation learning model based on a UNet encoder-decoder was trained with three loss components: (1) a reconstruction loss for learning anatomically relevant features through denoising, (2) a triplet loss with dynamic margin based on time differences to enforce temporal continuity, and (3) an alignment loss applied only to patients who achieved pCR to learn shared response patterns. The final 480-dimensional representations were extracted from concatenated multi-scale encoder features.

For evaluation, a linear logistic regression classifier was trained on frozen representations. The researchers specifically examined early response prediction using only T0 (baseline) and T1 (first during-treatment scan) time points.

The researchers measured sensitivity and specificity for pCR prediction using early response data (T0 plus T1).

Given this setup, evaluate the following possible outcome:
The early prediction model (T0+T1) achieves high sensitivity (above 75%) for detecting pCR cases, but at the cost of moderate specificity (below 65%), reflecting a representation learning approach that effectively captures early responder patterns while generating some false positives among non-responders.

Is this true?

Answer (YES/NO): NO